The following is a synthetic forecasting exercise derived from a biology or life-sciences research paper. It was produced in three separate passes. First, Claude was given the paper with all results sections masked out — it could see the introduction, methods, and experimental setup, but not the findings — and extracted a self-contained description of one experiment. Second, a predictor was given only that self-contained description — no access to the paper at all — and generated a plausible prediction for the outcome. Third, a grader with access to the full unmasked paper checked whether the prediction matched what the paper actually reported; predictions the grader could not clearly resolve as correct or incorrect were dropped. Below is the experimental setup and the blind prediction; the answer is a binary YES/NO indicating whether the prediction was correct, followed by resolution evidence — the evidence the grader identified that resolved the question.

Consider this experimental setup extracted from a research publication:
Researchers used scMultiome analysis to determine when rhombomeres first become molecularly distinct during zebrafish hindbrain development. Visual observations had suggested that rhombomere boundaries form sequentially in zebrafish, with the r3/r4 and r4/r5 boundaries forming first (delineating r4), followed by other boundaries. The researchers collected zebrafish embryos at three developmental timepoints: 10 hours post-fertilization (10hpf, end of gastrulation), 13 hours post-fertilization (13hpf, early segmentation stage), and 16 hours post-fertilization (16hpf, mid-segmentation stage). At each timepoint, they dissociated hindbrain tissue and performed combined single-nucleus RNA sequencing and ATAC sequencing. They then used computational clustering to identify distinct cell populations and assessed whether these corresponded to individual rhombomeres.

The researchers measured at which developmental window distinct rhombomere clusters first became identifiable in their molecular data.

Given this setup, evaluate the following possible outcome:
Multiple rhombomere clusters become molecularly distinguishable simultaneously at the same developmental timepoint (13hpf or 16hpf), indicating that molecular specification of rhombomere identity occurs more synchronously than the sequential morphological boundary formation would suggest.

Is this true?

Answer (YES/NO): YES